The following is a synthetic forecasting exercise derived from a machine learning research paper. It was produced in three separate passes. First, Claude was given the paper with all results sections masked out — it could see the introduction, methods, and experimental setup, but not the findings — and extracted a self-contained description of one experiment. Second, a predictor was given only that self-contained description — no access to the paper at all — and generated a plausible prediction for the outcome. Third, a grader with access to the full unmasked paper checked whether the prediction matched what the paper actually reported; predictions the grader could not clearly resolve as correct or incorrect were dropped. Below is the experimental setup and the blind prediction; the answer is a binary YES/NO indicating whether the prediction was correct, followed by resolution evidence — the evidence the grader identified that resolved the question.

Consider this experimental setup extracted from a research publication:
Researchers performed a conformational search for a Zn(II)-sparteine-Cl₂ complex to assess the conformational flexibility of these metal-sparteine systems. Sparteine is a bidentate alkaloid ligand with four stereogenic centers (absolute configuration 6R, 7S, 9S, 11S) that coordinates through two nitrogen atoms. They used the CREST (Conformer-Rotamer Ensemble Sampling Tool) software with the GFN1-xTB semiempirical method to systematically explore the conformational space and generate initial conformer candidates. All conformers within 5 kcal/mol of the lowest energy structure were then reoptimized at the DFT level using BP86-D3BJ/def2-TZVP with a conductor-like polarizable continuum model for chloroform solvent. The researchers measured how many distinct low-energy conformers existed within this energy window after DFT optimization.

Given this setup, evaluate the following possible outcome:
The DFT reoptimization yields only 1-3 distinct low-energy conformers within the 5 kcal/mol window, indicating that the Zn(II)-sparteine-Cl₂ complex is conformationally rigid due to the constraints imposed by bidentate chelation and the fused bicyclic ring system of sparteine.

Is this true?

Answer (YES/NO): YES